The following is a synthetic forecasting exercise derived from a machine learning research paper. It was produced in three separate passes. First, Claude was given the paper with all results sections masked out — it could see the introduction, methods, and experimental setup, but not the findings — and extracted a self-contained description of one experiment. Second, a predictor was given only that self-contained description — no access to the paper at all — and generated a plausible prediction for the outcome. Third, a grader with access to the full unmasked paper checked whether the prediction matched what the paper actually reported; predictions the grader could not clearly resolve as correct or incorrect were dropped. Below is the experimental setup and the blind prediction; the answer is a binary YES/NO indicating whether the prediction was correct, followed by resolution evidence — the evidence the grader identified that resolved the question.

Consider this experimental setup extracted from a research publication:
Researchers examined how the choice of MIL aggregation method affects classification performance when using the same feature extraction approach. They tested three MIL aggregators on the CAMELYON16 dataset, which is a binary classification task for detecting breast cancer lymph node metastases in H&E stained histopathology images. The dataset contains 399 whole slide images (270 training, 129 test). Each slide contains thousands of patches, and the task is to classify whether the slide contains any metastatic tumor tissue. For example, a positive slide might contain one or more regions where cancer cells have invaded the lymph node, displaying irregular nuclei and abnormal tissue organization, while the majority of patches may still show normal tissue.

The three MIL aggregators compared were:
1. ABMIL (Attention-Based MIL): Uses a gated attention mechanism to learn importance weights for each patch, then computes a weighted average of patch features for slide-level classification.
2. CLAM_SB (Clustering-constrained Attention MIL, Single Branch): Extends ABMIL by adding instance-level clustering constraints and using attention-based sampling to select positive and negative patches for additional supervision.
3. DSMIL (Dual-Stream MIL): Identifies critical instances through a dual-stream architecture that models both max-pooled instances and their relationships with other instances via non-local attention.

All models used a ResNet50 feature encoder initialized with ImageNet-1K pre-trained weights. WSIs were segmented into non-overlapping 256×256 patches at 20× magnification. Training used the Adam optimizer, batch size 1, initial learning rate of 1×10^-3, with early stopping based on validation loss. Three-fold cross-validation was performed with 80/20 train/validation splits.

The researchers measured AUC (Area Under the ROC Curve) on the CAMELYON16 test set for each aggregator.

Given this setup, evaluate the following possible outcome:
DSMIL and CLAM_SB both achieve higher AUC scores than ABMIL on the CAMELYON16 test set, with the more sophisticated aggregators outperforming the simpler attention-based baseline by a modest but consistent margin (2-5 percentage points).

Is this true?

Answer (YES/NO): NO